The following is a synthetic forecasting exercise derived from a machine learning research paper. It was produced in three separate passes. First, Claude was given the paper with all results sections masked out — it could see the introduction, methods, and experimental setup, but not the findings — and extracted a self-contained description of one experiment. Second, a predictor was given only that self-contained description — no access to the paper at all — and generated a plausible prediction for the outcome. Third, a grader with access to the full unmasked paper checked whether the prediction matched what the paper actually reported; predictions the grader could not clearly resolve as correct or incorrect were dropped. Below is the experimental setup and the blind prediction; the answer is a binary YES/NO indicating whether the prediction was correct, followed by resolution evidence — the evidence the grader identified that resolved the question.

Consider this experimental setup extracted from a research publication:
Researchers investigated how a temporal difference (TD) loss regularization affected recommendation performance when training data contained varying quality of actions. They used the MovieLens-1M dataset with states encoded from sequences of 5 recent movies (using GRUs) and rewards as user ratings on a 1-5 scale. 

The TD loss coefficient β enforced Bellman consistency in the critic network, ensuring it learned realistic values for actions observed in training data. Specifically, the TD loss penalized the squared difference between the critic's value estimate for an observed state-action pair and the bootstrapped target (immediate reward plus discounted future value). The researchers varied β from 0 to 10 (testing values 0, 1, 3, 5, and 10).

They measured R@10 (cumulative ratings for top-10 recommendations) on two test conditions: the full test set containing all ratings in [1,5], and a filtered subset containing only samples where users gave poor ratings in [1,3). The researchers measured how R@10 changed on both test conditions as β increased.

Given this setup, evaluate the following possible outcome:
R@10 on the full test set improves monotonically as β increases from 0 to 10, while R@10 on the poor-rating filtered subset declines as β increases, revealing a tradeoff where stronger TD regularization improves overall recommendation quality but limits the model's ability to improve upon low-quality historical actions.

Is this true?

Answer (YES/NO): NO